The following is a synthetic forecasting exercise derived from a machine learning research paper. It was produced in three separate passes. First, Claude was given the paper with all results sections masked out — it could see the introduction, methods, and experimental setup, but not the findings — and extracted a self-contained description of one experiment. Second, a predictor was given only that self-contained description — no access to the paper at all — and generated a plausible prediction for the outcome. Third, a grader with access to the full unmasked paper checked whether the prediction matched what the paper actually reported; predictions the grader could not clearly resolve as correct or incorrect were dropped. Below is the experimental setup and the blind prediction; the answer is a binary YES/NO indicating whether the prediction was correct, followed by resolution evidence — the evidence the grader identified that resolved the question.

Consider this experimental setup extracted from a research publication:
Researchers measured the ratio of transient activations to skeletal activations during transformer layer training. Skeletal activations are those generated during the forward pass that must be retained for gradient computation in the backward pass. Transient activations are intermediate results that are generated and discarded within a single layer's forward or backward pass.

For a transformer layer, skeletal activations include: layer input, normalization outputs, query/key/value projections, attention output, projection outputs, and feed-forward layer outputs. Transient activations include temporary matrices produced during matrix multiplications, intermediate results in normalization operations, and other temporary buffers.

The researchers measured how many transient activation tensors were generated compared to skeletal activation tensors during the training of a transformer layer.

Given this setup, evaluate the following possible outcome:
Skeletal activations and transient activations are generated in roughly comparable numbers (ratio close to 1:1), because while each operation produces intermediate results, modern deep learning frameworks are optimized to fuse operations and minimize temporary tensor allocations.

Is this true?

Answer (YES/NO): NO